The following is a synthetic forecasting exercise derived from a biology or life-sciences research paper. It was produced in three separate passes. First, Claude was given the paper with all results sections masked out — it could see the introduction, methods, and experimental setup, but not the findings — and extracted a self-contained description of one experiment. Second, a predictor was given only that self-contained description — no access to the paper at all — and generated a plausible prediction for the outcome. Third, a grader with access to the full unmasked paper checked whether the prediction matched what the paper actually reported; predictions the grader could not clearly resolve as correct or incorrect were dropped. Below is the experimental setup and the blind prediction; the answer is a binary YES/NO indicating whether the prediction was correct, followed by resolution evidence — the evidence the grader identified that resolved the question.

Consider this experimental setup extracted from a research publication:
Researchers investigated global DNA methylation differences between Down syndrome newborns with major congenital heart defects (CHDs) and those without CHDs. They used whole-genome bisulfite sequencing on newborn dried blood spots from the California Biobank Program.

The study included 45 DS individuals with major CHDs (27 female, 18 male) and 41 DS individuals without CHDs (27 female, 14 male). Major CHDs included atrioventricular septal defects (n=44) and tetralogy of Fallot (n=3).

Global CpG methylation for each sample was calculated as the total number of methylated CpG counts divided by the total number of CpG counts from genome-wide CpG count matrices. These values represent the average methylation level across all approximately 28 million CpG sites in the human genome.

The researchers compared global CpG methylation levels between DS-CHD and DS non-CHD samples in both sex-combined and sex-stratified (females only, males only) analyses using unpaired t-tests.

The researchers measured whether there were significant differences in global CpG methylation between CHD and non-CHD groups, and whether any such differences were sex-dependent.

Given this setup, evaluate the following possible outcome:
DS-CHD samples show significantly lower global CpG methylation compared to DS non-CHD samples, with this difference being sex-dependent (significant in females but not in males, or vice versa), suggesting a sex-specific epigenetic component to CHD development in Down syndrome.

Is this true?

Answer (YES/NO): YES